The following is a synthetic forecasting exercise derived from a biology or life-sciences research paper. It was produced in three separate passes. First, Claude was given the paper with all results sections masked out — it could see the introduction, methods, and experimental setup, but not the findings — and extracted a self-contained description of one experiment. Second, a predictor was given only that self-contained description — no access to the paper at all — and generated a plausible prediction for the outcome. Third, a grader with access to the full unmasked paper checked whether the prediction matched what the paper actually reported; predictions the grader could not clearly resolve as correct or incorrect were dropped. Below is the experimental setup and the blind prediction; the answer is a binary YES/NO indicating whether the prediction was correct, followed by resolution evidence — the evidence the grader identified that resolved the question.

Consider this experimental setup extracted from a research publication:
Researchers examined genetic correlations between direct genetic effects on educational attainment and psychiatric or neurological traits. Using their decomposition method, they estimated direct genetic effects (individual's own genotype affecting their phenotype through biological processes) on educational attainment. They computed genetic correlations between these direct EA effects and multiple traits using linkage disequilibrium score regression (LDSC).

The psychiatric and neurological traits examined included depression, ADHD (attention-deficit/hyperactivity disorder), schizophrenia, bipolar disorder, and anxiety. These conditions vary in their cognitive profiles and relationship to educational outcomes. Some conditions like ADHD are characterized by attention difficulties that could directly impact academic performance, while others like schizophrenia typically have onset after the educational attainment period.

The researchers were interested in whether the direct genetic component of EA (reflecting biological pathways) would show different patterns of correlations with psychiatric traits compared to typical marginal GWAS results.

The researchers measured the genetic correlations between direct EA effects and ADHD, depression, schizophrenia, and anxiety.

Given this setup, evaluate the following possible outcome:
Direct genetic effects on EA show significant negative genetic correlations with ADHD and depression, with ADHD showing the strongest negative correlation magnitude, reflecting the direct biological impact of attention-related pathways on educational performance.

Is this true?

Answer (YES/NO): NO